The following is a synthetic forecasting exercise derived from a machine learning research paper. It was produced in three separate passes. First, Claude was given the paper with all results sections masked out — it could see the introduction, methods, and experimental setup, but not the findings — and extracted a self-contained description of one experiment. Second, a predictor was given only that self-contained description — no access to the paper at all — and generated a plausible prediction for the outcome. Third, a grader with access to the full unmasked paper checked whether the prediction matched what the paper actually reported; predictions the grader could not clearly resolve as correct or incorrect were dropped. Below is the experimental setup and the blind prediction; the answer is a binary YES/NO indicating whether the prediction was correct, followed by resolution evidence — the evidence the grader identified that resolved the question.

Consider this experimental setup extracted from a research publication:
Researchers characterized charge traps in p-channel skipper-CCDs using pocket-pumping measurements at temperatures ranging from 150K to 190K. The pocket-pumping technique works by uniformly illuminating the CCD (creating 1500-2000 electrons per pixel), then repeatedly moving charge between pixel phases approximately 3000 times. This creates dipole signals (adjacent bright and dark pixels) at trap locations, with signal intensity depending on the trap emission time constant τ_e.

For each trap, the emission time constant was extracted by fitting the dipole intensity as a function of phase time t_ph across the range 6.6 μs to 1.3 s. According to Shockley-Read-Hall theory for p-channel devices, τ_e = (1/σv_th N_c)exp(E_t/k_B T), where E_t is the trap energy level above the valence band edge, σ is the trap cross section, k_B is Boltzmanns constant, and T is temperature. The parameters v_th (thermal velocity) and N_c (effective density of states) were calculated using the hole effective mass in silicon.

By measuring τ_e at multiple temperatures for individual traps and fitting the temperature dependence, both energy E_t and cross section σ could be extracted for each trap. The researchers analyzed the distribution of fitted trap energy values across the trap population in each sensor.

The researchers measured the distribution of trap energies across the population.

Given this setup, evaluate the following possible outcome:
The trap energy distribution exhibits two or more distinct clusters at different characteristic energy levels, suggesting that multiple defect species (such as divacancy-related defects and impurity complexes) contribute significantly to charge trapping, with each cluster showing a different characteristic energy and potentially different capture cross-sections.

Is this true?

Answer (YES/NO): NO